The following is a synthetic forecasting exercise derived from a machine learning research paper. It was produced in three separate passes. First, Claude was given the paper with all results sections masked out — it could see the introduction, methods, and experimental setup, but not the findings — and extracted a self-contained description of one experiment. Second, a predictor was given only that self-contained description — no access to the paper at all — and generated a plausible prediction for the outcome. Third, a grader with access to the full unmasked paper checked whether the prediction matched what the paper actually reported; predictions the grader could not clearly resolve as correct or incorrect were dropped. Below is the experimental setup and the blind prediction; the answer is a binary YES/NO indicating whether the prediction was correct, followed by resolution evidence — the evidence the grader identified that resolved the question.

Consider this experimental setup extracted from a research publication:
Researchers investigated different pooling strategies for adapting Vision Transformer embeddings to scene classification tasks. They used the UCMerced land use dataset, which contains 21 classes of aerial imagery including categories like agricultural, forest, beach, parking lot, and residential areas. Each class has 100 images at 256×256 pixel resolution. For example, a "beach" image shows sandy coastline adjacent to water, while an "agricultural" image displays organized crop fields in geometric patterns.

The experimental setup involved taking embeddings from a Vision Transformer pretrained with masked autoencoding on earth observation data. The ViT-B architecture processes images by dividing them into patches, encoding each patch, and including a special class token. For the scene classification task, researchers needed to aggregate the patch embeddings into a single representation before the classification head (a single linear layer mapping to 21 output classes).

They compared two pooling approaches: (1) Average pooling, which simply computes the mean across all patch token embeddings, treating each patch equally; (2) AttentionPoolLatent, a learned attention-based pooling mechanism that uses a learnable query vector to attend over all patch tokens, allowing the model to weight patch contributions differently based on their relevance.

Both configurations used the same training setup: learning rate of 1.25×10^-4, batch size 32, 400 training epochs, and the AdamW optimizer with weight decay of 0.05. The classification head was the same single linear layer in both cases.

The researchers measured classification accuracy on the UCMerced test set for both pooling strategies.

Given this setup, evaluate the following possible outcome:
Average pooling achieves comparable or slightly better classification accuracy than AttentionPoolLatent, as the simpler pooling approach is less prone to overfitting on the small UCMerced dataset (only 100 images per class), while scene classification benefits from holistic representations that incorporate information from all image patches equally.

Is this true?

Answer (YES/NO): NO